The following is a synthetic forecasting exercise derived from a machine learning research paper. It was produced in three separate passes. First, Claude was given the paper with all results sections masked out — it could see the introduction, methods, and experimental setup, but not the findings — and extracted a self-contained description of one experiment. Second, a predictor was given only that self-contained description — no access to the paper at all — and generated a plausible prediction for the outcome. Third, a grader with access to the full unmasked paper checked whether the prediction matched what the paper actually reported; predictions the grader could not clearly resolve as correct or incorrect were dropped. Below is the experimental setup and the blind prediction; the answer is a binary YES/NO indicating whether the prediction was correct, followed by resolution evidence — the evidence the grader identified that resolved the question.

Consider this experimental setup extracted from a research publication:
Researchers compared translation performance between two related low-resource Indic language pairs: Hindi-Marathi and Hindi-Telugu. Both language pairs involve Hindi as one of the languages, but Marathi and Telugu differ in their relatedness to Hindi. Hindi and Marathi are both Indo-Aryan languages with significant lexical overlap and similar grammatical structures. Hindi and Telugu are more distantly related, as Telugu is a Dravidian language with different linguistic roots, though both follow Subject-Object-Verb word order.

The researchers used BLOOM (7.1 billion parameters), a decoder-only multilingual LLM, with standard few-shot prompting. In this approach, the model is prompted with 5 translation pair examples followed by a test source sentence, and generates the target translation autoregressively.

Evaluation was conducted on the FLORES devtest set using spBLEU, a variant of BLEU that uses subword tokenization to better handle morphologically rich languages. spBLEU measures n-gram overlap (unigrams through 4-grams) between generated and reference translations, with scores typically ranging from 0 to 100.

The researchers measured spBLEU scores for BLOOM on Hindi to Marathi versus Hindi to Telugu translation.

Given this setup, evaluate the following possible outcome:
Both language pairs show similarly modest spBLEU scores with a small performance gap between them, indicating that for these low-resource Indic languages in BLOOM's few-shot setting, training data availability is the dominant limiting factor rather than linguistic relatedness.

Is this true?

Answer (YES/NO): NO